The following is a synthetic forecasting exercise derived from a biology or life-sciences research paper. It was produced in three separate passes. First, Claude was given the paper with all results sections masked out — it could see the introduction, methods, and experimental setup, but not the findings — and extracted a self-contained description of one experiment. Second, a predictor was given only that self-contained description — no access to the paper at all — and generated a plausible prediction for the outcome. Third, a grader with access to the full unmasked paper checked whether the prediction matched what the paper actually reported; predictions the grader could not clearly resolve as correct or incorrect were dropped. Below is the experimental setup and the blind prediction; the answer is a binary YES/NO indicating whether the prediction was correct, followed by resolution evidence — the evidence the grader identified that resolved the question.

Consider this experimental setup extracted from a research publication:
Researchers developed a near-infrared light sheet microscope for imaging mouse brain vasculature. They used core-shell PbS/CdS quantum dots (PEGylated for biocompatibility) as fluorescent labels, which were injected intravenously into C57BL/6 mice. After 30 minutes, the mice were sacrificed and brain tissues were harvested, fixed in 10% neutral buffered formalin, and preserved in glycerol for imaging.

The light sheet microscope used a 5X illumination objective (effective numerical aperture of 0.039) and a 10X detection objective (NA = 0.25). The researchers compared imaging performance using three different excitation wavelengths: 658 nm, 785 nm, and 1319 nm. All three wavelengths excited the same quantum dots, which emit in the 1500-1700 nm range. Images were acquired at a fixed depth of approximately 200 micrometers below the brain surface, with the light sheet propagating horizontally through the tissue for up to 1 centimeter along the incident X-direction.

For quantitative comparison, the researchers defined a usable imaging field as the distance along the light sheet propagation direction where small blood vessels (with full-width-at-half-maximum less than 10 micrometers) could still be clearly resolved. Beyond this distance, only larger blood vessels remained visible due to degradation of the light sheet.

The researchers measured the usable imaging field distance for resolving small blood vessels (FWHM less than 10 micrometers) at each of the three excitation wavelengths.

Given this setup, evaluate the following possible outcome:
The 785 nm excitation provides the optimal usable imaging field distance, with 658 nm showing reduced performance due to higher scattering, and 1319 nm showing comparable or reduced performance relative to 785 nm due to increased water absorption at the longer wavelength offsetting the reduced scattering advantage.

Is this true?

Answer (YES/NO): NO